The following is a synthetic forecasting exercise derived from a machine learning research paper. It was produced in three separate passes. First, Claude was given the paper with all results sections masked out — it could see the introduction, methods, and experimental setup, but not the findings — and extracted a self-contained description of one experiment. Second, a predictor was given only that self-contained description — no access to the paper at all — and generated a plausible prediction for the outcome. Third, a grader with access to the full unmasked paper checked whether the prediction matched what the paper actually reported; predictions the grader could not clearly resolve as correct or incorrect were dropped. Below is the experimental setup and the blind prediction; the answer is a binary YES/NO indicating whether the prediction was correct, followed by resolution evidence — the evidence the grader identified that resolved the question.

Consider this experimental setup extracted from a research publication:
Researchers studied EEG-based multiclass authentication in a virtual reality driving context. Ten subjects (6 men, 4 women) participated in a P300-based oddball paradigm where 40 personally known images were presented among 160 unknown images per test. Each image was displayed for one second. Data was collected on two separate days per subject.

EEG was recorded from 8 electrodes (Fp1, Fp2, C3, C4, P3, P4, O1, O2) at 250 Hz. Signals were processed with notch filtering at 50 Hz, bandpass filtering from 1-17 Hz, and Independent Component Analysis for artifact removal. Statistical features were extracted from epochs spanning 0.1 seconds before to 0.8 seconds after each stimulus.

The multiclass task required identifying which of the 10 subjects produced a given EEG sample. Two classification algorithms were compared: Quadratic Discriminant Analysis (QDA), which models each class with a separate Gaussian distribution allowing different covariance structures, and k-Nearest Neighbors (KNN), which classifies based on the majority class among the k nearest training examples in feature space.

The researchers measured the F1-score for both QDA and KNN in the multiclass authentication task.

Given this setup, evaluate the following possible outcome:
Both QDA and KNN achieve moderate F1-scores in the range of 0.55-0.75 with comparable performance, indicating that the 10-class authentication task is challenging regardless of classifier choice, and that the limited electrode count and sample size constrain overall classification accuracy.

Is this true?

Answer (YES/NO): NO